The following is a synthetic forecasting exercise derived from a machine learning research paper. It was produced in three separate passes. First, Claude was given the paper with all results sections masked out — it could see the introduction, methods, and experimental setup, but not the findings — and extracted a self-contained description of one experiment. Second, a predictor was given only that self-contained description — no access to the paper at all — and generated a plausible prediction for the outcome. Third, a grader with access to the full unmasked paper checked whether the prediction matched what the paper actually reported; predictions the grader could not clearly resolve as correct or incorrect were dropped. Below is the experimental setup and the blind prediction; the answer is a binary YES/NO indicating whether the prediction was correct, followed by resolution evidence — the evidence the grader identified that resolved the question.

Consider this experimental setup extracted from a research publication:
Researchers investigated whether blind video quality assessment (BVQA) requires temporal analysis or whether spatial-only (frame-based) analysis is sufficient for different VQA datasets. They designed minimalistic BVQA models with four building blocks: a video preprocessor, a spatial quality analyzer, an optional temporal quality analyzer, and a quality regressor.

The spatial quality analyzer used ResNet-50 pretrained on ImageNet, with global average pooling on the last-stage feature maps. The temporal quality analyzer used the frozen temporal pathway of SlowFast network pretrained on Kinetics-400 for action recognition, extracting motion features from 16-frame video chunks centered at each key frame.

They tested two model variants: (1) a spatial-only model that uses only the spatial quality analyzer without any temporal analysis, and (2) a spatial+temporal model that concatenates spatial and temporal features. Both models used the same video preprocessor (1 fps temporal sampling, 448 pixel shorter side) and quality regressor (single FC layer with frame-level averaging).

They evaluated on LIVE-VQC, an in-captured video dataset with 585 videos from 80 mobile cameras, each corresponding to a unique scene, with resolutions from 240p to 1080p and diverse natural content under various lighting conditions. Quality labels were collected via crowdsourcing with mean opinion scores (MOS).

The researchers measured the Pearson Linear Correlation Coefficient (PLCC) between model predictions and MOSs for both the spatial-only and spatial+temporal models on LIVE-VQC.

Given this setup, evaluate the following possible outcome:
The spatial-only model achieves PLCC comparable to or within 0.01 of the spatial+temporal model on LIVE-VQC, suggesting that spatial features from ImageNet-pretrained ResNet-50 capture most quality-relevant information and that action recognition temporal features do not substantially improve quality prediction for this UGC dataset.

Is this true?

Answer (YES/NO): NO